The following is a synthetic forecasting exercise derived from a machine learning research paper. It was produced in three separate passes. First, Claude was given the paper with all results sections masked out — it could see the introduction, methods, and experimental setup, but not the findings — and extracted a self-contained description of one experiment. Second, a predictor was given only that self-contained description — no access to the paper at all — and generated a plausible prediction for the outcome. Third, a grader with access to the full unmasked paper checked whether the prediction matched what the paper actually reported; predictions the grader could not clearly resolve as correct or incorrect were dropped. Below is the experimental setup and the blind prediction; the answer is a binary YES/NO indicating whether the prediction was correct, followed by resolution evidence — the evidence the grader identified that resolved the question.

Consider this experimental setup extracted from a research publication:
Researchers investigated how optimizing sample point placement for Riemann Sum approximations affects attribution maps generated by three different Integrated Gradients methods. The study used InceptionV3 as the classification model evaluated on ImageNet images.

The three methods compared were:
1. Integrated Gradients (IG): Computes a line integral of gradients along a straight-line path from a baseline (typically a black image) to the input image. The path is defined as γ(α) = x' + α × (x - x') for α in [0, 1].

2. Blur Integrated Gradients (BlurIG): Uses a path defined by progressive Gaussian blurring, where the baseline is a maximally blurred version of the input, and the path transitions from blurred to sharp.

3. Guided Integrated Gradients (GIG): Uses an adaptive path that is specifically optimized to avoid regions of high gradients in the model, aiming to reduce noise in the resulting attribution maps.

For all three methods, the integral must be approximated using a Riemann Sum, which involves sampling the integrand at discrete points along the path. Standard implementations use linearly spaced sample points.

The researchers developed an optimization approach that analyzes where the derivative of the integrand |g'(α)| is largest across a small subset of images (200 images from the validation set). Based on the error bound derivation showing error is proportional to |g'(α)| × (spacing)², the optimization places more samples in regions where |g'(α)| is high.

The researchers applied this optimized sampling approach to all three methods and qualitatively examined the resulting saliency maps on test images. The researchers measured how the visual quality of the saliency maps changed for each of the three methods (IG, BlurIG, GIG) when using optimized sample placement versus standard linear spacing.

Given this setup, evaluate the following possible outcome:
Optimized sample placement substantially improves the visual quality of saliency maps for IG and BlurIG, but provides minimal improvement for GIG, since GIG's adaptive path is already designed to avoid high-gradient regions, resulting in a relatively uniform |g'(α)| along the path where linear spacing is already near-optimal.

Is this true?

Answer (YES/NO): NO